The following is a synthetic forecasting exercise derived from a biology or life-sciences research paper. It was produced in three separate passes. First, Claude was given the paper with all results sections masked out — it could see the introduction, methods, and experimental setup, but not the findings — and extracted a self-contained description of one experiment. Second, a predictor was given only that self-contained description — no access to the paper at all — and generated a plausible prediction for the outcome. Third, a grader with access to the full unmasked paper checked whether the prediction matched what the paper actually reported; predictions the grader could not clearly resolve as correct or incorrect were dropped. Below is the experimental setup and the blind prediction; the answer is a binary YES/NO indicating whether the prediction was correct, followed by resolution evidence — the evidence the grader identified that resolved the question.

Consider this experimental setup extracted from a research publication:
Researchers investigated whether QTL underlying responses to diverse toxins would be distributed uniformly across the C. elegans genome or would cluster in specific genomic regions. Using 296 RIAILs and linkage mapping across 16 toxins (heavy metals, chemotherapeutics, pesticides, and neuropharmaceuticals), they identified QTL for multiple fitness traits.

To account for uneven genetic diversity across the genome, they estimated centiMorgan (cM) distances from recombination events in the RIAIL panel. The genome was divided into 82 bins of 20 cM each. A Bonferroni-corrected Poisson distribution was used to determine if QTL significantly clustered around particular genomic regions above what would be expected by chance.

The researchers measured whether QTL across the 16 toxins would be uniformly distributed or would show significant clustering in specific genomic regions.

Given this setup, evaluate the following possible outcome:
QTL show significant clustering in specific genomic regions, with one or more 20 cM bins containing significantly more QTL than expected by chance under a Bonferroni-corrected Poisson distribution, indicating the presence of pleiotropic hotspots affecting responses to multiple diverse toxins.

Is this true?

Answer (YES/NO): YES